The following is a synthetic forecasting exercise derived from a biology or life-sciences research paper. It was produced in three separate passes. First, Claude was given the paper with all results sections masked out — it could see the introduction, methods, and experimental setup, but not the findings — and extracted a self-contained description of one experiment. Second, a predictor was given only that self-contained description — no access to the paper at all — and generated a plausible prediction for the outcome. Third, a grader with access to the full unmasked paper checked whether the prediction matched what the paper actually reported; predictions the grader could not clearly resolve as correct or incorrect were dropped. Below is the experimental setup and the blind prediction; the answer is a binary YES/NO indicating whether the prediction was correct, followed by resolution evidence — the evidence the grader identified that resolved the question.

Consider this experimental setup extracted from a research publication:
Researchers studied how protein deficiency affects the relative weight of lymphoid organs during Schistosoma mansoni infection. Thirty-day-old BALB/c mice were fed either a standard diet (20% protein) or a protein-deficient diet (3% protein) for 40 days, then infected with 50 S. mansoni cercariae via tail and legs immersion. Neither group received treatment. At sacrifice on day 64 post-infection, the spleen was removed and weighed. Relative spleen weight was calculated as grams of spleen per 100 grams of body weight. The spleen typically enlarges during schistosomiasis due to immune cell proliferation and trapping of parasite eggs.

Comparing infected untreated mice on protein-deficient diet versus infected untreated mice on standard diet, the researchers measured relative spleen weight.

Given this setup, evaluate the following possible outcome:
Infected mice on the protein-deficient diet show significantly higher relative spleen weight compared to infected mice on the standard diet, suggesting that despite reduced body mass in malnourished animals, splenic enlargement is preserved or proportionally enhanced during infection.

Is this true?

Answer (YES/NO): NO